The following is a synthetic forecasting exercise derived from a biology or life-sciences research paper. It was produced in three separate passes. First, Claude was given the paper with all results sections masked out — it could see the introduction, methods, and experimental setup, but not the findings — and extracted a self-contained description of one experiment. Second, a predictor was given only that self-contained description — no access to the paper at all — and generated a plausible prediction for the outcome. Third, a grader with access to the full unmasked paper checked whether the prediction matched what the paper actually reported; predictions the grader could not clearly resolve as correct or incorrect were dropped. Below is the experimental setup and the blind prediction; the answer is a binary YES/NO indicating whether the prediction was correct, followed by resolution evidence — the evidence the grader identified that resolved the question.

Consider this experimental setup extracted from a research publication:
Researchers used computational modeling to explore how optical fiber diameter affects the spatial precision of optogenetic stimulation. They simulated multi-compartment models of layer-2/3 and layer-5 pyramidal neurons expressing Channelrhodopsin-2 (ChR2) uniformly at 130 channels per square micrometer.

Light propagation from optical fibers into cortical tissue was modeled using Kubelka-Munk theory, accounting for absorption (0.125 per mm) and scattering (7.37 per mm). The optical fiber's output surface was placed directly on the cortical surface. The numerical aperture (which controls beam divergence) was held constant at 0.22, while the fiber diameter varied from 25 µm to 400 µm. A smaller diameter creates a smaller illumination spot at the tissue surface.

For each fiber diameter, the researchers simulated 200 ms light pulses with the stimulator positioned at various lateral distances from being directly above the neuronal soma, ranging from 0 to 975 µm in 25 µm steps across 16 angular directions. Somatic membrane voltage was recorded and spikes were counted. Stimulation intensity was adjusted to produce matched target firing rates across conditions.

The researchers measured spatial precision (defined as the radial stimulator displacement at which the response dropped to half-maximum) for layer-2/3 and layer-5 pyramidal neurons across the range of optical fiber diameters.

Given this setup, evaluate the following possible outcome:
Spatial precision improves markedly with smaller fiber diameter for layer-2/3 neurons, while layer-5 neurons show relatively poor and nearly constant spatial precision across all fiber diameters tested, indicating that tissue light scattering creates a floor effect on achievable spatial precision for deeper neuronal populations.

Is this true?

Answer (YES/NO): NO